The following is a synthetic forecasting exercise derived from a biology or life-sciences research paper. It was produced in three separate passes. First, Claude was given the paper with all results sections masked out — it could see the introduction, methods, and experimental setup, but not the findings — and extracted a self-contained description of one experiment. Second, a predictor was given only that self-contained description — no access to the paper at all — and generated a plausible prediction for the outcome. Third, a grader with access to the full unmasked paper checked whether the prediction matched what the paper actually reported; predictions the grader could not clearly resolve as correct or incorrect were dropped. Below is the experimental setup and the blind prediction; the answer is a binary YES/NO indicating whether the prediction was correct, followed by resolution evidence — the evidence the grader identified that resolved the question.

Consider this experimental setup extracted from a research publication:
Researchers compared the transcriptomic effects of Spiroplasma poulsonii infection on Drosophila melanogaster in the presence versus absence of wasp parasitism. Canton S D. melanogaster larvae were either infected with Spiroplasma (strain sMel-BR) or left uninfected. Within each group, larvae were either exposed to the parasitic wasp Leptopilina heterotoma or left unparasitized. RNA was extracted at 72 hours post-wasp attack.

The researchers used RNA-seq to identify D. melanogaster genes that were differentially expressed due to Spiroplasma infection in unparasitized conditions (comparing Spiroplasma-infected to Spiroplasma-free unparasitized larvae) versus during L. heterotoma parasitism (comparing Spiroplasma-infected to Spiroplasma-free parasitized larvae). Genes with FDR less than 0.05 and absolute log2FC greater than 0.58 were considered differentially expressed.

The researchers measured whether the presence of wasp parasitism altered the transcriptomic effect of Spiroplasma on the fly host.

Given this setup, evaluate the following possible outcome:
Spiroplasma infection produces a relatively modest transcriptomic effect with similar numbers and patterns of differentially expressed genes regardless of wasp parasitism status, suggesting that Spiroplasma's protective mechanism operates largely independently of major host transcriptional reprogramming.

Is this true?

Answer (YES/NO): NO